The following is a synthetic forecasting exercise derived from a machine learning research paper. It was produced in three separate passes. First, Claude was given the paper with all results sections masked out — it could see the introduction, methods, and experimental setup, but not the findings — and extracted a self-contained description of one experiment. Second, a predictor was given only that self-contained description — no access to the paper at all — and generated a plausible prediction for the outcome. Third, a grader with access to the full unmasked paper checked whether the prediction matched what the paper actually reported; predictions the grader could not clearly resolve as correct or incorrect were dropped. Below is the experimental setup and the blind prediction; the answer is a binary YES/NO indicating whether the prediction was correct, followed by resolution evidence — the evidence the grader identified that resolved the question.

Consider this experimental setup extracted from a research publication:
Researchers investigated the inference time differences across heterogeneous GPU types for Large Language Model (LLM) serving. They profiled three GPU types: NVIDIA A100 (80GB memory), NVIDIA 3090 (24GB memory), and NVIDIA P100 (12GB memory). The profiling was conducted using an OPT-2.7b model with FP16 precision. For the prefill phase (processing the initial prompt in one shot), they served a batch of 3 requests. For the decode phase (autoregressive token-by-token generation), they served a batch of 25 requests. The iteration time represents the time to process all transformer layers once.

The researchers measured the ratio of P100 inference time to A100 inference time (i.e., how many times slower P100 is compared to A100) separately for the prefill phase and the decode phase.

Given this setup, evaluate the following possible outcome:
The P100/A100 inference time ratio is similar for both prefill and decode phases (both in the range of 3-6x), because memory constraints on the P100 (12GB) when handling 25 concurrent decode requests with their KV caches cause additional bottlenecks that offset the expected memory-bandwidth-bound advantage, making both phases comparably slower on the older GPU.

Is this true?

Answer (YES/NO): NO